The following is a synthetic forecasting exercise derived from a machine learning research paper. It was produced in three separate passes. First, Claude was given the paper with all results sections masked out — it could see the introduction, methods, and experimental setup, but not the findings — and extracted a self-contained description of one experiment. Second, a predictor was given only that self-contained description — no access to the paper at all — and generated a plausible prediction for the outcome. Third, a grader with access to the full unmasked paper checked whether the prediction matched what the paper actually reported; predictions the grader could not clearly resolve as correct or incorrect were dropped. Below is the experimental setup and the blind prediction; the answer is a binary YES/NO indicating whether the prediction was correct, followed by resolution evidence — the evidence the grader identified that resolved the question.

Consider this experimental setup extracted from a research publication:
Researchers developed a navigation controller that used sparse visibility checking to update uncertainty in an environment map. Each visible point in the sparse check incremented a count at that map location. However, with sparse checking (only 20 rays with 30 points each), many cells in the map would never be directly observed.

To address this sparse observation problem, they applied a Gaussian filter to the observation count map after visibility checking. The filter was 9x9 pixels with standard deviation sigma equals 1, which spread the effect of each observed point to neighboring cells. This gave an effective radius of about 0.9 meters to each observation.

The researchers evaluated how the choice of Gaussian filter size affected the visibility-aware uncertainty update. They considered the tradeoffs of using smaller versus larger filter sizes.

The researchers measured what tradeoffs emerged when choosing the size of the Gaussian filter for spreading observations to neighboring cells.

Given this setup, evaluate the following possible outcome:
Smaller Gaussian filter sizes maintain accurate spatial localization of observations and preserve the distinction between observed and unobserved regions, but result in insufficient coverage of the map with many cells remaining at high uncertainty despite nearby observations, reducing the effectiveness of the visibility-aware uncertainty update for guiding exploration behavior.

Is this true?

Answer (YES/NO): NO